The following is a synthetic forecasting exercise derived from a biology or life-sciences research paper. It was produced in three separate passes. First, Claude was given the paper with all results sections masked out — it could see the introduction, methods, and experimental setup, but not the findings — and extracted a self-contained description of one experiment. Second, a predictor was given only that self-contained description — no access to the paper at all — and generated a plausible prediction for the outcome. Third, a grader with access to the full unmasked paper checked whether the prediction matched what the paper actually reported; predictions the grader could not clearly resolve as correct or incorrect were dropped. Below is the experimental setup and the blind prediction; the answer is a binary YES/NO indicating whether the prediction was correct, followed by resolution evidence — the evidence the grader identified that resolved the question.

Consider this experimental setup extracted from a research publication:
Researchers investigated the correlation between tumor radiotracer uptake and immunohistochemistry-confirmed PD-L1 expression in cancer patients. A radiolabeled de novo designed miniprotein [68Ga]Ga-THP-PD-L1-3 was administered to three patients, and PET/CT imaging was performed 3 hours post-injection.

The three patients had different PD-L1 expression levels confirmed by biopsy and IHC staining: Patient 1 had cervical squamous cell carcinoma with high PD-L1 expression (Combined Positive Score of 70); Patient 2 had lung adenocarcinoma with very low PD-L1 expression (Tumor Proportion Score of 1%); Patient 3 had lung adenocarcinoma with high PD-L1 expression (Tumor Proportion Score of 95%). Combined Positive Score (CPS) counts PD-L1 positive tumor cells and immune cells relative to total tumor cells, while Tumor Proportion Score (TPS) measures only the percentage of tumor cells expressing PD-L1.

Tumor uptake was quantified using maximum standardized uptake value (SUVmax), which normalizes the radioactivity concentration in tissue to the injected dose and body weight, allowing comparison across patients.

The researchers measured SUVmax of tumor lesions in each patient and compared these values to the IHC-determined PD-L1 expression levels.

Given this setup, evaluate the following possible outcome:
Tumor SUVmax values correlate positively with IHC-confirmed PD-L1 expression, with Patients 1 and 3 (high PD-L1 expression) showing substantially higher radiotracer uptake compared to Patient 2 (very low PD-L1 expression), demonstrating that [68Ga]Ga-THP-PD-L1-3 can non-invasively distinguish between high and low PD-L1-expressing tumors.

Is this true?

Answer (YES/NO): YES